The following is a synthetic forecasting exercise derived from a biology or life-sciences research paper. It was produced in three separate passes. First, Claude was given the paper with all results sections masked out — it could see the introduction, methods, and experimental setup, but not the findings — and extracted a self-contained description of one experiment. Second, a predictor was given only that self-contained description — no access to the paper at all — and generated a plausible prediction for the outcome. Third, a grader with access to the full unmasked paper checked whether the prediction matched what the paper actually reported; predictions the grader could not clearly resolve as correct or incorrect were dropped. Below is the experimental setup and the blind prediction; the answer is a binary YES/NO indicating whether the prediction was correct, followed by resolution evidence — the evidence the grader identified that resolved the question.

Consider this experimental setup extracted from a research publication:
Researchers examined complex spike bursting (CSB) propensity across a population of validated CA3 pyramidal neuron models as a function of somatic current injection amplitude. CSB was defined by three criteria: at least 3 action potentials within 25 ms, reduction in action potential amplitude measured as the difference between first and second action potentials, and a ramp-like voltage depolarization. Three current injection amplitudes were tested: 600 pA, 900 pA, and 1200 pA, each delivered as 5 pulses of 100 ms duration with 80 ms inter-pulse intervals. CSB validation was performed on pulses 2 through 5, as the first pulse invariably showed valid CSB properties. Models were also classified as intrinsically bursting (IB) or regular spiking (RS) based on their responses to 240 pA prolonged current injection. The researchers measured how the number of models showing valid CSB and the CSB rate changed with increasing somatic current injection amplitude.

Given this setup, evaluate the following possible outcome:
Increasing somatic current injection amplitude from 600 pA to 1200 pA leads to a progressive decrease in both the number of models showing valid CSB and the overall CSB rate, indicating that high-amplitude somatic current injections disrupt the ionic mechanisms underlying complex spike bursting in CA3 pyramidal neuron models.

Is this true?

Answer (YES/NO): NO